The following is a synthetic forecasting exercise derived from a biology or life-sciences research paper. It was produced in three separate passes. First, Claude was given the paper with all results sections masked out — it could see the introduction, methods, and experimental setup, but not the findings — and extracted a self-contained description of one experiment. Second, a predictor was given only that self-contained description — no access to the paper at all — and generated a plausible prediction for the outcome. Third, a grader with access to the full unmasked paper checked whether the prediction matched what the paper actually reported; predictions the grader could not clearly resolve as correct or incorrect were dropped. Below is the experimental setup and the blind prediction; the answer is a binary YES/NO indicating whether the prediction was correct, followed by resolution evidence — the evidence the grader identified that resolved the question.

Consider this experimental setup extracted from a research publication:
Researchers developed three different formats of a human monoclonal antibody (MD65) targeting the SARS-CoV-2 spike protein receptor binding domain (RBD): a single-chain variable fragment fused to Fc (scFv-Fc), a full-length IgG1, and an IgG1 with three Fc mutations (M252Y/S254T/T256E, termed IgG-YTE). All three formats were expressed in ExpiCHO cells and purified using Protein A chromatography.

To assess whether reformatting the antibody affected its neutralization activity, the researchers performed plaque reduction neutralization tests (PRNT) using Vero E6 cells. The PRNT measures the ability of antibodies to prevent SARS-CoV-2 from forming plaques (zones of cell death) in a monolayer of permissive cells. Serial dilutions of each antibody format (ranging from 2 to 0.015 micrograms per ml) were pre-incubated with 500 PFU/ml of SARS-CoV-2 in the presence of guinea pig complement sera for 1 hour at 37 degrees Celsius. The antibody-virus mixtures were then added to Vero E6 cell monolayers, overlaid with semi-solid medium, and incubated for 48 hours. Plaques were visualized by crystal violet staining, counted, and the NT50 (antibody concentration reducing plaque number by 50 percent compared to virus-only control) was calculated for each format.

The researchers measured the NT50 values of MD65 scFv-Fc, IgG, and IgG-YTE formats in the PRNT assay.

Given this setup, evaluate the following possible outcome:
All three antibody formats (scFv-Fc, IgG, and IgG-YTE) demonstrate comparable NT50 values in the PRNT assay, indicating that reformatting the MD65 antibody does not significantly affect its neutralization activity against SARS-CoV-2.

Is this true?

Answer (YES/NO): NO